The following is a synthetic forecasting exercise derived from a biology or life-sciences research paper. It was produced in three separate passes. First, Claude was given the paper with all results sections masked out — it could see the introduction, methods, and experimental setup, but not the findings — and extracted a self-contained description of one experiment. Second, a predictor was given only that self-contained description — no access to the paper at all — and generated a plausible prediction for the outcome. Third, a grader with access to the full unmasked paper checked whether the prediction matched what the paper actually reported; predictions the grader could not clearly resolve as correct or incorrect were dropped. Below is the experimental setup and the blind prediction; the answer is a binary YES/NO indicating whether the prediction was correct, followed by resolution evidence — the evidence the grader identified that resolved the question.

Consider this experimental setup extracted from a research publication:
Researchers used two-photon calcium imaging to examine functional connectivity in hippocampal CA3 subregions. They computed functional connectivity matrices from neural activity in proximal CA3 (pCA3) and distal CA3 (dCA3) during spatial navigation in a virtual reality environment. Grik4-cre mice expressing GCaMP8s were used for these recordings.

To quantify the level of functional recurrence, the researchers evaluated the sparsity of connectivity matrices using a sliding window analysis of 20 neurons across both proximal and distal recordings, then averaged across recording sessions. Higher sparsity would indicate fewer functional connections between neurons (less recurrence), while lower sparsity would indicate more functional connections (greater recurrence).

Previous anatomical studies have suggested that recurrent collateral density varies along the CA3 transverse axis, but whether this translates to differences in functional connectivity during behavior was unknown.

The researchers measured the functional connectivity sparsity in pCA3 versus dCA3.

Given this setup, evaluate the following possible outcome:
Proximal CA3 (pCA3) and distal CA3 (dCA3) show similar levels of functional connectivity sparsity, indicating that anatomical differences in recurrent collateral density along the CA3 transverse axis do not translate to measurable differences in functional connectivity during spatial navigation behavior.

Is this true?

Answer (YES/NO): NO